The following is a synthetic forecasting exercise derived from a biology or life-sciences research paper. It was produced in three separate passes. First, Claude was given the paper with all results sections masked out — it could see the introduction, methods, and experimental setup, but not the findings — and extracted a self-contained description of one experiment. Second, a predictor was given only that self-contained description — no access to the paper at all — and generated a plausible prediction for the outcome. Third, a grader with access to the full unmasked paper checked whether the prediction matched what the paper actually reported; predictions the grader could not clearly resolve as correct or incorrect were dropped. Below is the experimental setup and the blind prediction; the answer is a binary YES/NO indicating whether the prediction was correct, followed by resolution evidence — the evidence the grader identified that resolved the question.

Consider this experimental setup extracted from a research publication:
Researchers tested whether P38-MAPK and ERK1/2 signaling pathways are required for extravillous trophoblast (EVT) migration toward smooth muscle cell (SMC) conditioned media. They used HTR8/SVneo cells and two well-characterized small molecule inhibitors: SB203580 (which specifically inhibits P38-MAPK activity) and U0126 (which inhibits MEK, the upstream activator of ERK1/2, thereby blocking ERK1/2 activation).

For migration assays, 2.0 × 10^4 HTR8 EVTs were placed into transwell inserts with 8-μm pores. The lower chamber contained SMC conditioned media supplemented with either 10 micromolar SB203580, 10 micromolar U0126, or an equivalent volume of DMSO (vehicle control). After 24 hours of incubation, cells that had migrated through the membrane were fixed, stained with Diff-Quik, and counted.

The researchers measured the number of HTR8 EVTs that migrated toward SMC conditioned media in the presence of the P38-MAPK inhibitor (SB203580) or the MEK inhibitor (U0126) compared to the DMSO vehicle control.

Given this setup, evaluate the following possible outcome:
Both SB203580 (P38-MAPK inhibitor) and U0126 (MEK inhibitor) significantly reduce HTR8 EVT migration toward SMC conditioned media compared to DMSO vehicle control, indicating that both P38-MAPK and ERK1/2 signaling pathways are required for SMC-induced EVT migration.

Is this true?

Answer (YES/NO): YES